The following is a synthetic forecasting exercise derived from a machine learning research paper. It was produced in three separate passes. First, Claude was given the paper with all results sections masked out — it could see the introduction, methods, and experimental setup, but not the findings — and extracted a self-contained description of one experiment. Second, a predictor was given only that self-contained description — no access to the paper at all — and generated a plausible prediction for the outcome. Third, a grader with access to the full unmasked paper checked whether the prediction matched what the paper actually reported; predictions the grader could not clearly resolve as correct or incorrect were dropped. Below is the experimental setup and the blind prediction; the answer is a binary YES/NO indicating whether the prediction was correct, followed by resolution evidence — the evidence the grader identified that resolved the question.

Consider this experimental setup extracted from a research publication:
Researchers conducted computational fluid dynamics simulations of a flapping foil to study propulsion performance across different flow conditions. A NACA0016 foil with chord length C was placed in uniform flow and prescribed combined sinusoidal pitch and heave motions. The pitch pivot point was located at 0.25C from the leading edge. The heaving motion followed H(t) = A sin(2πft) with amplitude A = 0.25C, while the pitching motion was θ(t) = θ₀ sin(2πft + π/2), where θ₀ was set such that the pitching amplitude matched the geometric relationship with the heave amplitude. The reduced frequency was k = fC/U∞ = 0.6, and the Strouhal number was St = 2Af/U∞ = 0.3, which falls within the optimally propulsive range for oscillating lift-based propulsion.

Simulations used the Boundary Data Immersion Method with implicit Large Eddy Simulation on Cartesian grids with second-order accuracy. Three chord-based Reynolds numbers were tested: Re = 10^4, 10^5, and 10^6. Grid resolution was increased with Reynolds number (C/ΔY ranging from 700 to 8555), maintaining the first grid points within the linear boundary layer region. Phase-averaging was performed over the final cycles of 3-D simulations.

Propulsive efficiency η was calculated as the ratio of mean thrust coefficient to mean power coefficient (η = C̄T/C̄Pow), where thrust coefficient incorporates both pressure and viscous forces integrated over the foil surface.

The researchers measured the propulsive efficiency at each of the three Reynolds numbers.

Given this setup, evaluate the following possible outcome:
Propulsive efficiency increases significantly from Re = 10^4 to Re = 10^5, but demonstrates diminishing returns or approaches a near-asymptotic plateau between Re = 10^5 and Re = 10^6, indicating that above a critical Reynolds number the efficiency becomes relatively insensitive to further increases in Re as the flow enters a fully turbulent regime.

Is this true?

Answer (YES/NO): NO